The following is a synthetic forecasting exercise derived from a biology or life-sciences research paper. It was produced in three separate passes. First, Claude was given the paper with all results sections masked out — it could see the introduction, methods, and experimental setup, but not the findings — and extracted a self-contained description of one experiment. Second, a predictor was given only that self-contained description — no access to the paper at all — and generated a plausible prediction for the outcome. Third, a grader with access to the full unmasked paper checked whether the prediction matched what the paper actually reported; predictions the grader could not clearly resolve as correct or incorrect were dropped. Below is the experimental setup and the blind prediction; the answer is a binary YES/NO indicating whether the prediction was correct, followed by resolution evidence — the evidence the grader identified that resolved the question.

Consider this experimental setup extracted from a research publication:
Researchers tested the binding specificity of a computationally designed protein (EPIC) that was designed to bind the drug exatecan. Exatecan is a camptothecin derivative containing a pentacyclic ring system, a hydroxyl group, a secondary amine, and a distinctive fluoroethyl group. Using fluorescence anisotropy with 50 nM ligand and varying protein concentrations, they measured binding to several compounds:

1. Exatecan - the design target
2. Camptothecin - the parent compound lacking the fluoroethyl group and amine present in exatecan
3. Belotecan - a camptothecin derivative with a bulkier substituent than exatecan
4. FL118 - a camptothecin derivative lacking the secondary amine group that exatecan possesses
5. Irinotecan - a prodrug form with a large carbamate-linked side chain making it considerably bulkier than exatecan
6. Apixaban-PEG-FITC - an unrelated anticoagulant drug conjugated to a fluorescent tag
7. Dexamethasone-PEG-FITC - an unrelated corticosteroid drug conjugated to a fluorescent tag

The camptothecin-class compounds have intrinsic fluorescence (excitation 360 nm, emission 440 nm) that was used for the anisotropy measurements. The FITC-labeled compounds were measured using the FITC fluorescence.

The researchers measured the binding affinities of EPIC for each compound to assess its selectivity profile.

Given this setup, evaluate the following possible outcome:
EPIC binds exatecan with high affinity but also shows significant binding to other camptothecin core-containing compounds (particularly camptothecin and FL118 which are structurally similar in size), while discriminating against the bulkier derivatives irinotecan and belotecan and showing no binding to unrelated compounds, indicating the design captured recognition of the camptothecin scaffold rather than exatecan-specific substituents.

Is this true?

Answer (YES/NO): NO